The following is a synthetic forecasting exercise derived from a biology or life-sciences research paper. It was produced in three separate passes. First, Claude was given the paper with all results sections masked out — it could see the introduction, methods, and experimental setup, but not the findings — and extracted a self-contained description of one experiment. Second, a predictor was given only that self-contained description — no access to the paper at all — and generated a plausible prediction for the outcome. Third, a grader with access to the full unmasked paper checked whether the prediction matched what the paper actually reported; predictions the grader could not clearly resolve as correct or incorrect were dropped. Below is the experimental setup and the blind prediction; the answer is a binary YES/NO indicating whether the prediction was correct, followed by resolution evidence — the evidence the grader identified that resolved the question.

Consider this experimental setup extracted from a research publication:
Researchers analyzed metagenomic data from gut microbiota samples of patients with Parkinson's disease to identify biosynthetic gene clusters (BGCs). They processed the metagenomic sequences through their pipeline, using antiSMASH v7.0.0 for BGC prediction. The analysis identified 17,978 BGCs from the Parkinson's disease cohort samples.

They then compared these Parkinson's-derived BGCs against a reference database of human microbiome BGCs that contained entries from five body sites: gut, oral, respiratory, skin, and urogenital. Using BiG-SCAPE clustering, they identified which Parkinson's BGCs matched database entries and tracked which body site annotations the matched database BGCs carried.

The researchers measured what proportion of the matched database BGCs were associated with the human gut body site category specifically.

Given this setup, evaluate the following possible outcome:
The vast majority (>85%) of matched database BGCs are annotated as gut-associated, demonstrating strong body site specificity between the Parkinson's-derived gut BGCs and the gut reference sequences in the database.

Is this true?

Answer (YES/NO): NO